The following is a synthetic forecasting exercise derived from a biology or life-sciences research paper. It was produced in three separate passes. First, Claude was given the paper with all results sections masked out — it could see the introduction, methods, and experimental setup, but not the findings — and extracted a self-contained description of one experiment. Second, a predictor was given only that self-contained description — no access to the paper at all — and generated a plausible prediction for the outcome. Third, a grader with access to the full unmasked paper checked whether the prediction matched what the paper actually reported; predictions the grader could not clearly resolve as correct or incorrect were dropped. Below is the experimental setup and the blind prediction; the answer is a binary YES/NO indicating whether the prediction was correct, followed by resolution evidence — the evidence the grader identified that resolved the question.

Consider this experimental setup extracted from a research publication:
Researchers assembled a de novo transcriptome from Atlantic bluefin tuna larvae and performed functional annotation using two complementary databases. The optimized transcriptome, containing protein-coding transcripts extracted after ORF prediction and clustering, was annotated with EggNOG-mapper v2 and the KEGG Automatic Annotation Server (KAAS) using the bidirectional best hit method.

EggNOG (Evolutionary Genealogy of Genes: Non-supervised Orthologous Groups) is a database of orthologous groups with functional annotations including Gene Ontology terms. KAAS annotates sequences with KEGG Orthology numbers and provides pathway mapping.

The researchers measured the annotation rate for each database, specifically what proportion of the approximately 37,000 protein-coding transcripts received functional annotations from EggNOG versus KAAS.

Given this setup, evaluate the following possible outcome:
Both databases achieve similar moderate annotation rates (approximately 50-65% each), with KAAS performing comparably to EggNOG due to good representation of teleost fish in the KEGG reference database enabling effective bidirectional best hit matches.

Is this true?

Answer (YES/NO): NO